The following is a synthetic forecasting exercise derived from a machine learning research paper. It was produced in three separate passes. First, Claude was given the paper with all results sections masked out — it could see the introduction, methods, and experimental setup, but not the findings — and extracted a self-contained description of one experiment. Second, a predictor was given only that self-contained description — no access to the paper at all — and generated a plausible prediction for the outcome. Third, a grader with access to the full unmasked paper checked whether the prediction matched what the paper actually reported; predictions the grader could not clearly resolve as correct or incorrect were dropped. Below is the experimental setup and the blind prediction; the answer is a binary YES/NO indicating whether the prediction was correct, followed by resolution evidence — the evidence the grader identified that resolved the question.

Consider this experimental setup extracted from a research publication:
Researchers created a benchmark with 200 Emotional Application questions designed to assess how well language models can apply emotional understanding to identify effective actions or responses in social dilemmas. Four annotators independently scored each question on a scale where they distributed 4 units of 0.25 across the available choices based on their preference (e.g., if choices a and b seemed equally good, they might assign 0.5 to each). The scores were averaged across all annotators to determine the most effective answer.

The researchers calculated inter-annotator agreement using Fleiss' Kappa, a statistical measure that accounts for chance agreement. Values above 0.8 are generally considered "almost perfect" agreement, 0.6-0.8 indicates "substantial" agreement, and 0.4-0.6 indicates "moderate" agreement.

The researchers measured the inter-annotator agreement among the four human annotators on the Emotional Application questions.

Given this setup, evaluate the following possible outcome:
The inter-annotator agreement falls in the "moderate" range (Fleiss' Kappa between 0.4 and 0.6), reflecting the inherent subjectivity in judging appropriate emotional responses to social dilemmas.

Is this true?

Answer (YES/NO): NO